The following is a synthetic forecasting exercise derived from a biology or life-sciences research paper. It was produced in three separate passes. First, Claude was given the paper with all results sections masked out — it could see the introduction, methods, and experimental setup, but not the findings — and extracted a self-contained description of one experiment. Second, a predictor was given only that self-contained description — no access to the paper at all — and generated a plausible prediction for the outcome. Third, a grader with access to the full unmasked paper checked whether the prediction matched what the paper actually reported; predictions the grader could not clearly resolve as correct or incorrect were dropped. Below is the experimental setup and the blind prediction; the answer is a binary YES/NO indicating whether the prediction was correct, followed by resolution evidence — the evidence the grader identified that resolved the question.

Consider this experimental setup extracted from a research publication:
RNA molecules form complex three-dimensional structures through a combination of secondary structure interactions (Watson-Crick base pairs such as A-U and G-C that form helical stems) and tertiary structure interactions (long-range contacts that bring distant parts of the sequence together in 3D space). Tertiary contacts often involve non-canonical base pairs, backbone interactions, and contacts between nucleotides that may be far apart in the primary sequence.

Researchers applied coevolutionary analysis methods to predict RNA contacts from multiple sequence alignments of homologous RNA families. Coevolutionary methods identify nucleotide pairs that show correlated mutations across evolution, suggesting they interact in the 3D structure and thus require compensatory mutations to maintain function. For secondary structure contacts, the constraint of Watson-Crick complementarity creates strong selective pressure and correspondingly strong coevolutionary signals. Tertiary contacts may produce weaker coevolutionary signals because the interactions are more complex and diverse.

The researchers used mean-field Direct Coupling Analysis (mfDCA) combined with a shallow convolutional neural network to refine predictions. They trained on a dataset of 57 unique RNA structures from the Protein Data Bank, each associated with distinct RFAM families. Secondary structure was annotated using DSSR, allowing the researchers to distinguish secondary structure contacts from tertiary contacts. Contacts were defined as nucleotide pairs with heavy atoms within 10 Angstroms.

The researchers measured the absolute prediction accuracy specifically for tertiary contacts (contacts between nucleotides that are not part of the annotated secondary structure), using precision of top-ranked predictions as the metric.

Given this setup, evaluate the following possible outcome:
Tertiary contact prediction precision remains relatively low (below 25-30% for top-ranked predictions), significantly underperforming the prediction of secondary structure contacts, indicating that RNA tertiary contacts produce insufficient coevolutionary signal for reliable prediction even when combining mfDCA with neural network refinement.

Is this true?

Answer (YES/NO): NO